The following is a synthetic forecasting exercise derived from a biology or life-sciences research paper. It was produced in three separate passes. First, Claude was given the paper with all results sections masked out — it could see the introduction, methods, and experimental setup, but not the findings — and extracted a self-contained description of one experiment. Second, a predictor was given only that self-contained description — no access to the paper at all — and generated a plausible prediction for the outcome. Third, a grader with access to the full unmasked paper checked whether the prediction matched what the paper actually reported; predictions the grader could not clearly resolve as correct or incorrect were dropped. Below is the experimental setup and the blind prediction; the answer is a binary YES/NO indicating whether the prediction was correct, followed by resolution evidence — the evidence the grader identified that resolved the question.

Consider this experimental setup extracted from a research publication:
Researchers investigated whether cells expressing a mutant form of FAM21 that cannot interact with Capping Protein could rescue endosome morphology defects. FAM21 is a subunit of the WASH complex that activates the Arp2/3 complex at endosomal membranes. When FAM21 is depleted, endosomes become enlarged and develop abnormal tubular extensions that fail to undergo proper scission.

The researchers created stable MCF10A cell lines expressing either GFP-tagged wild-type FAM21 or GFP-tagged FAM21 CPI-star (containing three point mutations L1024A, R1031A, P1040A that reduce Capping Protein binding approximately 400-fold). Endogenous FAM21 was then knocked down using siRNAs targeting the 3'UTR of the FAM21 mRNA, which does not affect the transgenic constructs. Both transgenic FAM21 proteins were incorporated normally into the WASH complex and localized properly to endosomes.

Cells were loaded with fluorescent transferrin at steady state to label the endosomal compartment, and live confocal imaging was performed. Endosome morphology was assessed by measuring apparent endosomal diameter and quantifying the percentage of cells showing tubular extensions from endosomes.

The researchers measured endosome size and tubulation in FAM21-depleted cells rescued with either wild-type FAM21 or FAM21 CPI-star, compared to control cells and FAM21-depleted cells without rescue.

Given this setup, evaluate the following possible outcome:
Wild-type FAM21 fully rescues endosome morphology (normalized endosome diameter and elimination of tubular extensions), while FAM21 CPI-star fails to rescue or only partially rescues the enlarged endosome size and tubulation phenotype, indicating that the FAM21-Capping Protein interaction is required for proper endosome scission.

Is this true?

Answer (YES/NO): YES